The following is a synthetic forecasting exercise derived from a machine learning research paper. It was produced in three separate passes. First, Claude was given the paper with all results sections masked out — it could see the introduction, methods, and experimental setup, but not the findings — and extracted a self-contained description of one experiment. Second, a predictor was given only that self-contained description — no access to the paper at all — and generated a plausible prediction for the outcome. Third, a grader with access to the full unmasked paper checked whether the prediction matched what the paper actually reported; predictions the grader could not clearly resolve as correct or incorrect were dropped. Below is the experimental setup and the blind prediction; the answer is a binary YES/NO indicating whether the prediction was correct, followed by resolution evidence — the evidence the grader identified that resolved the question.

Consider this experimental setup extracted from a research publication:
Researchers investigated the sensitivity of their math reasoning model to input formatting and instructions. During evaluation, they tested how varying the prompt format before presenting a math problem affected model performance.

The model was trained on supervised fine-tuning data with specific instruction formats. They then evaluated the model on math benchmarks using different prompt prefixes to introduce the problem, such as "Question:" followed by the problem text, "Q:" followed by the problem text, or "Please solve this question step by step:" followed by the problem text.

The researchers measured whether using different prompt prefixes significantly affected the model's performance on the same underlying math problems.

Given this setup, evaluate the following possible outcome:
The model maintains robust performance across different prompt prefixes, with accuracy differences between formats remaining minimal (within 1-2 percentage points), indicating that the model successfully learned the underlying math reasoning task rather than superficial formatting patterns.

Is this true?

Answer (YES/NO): NO